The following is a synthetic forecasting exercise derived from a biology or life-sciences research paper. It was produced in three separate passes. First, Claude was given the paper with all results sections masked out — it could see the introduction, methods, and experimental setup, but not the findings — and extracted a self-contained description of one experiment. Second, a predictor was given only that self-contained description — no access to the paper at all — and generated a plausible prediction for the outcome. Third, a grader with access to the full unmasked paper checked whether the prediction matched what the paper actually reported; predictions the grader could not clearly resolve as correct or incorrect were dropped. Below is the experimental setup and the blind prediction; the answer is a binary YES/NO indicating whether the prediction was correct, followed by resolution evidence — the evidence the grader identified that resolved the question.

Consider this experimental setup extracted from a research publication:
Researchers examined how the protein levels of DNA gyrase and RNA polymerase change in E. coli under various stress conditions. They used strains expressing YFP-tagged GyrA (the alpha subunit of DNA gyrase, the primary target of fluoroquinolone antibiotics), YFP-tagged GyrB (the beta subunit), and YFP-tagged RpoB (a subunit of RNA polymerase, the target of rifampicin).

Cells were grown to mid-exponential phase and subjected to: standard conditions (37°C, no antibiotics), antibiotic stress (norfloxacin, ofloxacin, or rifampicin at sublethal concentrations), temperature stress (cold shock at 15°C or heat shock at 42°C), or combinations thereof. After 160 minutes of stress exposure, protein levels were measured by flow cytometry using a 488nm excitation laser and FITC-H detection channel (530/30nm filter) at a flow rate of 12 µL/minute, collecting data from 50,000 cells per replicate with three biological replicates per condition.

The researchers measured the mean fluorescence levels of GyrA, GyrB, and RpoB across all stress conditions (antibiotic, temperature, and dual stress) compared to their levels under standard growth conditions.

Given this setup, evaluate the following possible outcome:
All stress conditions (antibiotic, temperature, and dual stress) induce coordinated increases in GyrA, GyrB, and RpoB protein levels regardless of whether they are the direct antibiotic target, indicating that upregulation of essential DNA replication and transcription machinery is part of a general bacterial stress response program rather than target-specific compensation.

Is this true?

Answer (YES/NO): YES